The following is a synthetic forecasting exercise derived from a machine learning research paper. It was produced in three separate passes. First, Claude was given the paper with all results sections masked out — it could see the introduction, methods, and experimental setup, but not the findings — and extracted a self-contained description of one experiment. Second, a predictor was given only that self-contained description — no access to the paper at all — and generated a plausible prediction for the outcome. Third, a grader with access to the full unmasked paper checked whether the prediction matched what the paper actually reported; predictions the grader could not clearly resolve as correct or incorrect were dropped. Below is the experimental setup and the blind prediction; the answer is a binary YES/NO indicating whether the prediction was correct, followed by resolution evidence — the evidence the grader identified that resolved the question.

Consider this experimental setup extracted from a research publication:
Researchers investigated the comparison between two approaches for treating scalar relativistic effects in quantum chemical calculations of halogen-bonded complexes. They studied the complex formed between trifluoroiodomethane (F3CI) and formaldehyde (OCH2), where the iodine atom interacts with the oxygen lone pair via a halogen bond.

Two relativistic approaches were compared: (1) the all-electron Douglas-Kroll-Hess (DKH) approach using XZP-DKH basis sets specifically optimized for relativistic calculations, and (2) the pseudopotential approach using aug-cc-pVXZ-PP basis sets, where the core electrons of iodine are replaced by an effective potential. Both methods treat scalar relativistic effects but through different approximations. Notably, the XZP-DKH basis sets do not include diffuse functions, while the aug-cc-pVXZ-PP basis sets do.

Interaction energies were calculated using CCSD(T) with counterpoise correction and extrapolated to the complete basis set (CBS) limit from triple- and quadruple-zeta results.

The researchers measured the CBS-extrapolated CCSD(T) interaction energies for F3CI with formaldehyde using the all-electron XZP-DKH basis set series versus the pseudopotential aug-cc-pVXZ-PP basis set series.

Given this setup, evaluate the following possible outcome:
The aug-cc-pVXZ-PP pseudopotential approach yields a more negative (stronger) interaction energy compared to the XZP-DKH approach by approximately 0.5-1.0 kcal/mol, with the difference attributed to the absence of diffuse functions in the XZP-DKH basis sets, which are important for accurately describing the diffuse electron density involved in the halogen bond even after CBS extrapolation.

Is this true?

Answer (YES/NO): YES